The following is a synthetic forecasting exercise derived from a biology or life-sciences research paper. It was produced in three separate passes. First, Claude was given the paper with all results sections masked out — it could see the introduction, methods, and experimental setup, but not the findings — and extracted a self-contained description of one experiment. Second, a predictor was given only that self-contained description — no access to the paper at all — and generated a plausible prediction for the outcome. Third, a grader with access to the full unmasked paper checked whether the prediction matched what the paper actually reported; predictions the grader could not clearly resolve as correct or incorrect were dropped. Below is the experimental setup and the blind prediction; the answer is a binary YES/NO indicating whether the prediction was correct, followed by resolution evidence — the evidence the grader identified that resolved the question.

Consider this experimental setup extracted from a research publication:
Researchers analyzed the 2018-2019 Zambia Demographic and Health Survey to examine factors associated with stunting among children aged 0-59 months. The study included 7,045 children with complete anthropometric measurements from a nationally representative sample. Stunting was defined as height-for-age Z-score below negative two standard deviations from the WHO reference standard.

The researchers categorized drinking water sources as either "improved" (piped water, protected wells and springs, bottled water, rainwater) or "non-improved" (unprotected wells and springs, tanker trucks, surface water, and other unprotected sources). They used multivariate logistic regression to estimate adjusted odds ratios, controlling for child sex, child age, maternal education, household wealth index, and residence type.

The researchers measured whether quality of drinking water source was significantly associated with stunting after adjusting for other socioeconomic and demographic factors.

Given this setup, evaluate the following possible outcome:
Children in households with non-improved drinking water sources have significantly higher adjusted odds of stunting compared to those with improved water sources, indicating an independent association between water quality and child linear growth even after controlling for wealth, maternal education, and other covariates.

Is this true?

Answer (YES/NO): YES